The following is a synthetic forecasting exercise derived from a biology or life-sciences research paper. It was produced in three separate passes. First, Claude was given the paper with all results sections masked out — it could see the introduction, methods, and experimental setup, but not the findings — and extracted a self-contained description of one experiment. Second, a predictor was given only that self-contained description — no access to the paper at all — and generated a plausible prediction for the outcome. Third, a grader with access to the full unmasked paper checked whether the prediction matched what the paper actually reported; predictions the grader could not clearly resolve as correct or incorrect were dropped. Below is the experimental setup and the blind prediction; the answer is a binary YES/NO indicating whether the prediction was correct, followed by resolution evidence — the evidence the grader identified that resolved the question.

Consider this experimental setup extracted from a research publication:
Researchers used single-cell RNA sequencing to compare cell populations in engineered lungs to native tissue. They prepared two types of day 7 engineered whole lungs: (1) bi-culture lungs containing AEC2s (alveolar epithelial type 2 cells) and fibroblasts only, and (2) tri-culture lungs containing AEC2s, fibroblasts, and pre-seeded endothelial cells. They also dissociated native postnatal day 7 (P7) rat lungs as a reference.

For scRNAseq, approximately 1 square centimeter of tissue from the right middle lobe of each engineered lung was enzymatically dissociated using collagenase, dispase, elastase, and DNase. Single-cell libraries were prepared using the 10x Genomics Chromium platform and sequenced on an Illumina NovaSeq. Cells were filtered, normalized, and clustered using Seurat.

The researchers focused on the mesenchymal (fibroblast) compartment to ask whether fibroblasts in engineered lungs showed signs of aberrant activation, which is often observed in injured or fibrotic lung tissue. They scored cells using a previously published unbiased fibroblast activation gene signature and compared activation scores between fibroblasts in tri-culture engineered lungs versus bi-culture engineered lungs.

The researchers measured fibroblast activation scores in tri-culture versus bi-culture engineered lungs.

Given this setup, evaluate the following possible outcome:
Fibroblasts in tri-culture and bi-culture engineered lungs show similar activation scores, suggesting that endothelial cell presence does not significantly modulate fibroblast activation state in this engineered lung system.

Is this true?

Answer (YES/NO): NO